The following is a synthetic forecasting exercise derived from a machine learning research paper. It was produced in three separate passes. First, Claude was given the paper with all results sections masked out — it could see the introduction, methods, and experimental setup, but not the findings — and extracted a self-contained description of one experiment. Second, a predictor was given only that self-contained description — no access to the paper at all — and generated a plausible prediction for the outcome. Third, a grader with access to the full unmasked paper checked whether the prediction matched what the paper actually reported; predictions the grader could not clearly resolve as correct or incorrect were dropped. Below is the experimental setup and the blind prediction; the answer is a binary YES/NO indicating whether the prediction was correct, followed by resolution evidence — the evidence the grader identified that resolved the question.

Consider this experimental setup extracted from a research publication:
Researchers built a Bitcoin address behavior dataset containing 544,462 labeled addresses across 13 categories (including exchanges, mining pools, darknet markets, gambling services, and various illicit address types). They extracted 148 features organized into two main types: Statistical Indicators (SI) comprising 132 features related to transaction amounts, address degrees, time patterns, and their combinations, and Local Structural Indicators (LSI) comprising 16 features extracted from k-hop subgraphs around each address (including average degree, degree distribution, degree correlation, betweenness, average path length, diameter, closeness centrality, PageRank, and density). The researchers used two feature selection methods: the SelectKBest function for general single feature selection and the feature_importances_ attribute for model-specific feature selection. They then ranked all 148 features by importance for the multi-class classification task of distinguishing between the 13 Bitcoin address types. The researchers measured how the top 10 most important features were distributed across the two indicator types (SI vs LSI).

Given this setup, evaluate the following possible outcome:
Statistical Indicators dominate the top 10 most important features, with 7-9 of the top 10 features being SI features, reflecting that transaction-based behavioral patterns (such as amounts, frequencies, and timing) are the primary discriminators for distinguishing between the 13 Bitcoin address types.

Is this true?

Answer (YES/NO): NO